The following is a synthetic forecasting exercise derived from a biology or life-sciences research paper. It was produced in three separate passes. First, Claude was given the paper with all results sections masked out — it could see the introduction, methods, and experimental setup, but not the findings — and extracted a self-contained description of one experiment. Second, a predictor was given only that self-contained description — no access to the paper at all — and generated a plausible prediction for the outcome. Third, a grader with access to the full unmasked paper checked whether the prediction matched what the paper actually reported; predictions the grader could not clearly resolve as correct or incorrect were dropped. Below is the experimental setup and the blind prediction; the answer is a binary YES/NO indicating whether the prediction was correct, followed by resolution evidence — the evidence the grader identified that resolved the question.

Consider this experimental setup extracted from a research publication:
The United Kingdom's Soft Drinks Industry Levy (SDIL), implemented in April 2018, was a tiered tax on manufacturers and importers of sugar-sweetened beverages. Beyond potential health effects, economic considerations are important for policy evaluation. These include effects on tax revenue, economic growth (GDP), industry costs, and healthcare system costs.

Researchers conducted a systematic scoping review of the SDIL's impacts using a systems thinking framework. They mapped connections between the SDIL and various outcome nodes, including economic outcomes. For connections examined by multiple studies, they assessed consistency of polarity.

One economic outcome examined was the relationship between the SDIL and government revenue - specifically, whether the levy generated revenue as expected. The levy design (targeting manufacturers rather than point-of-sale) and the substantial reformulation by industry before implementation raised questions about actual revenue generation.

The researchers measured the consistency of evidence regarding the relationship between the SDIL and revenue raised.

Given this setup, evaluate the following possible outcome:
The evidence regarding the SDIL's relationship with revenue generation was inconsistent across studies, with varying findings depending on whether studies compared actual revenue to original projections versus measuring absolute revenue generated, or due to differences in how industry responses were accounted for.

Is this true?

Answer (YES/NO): NO